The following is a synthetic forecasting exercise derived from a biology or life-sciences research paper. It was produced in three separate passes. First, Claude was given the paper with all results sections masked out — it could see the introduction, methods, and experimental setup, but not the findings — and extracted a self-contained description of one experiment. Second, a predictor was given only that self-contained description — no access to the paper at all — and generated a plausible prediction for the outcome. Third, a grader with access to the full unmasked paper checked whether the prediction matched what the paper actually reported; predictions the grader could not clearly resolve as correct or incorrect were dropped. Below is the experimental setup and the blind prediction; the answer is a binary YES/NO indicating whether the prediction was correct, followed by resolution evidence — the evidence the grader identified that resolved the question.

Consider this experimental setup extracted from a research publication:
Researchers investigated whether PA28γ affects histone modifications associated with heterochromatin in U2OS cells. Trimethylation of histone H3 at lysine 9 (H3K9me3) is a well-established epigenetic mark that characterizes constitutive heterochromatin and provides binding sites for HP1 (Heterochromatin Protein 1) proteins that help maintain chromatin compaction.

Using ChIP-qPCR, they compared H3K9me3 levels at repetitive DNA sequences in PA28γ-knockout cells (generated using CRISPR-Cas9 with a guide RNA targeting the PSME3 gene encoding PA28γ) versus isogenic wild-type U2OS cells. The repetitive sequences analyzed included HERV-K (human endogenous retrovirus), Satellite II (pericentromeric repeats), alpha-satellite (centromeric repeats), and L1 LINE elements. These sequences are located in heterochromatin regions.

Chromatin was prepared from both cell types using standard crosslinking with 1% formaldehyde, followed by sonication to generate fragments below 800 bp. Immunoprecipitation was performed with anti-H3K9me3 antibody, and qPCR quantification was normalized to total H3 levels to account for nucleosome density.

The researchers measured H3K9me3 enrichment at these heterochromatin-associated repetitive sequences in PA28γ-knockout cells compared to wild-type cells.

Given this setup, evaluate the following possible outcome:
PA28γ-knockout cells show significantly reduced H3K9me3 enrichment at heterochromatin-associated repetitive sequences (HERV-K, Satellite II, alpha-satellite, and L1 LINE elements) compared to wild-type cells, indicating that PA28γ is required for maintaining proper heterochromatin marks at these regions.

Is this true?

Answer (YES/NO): YES